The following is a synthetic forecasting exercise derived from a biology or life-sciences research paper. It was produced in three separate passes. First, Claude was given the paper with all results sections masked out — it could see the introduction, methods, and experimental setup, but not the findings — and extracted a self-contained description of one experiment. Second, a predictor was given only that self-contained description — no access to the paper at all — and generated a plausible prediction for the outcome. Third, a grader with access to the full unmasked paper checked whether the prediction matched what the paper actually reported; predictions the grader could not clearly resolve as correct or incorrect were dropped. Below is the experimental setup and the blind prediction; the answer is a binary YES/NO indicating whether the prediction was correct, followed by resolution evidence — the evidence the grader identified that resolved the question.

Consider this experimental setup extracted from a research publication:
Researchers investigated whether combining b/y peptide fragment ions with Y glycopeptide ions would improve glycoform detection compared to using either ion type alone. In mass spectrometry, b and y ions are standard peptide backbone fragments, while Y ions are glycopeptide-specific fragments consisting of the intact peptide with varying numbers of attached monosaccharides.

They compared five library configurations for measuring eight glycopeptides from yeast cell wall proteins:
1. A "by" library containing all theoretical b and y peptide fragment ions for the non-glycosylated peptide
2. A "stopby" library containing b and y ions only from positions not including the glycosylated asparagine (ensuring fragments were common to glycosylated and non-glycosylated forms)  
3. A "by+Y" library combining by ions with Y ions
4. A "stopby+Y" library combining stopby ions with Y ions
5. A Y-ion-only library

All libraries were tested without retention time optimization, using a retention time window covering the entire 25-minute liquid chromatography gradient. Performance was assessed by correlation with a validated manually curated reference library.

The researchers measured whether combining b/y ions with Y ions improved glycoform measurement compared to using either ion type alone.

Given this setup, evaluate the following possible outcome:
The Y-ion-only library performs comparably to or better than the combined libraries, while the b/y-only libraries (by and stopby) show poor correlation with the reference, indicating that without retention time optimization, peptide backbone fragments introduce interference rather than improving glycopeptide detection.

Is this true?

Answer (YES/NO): NO